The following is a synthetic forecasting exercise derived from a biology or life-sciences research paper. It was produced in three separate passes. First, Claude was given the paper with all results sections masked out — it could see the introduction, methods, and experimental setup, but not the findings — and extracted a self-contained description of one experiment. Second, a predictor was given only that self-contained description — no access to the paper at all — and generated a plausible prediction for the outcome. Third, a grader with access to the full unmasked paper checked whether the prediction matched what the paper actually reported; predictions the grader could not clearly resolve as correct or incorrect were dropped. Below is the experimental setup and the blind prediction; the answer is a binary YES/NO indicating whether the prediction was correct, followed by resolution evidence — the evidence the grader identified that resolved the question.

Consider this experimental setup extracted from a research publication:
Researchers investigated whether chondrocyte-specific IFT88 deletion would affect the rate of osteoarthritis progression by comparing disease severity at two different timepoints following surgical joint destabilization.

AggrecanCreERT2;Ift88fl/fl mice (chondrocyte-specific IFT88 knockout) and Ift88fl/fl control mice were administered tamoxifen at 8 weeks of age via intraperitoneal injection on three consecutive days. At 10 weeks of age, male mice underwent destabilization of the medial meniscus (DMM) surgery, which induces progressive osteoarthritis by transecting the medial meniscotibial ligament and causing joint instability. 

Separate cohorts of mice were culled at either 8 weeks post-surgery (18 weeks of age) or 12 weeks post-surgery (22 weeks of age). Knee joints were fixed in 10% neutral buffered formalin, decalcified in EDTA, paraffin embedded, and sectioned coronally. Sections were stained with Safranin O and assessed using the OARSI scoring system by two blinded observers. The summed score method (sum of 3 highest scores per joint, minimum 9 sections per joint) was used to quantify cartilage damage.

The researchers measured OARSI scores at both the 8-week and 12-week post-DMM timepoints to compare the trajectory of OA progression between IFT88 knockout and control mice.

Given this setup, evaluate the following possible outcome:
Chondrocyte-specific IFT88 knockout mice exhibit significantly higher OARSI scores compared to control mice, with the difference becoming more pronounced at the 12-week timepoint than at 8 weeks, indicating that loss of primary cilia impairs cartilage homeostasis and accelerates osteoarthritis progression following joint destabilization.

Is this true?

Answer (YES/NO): YES